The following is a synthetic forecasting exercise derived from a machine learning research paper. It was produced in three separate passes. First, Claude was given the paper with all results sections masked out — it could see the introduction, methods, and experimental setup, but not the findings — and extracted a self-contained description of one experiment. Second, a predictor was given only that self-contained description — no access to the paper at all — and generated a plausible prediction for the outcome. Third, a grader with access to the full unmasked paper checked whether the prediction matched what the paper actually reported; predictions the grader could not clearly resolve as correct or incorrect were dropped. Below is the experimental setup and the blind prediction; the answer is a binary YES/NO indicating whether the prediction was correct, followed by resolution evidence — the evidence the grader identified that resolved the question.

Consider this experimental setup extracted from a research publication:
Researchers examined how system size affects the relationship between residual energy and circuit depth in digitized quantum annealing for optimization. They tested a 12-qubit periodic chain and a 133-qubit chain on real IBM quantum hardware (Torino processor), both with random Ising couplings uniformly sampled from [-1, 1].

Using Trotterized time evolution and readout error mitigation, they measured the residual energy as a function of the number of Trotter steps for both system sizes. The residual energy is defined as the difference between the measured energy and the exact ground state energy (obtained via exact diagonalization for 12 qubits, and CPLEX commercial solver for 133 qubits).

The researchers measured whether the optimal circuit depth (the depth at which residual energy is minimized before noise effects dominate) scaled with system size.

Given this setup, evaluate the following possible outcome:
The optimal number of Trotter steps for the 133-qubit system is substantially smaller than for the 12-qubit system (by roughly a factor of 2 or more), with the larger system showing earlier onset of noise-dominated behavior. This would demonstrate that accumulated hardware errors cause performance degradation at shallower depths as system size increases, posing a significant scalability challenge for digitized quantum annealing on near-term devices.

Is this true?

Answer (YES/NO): NO